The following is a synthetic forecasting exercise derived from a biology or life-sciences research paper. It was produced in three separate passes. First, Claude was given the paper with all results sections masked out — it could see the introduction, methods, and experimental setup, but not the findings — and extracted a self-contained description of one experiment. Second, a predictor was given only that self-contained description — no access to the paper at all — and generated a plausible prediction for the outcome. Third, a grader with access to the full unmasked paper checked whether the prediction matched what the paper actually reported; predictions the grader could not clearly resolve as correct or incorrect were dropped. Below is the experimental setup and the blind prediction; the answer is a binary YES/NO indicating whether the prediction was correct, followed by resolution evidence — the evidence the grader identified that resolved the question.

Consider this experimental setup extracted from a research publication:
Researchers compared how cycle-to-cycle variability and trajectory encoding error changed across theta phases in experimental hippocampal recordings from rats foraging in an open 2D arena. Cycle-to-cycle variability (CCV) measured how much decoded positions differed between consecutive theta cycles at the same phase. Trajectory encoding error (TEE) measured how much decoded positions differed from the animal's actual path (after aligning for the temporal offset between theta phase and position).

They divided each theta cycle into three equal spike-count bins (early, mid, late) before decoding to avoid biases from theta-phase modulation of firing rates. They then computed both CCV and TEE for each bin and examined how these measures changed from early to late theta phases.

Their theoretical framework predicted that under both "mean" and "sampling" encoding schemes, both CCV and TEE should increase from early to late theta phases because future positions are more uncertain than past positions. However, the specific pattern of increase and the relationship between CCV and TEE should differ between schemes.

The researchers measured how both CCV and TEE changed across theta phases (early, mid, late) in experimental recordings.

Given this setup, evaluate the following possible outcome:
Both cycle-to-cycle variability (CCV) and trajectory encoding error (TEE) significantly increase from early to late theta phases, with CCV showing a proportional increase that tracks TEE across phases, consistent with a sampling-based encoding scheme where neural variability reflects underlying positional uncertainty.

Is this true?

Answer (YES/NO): NO